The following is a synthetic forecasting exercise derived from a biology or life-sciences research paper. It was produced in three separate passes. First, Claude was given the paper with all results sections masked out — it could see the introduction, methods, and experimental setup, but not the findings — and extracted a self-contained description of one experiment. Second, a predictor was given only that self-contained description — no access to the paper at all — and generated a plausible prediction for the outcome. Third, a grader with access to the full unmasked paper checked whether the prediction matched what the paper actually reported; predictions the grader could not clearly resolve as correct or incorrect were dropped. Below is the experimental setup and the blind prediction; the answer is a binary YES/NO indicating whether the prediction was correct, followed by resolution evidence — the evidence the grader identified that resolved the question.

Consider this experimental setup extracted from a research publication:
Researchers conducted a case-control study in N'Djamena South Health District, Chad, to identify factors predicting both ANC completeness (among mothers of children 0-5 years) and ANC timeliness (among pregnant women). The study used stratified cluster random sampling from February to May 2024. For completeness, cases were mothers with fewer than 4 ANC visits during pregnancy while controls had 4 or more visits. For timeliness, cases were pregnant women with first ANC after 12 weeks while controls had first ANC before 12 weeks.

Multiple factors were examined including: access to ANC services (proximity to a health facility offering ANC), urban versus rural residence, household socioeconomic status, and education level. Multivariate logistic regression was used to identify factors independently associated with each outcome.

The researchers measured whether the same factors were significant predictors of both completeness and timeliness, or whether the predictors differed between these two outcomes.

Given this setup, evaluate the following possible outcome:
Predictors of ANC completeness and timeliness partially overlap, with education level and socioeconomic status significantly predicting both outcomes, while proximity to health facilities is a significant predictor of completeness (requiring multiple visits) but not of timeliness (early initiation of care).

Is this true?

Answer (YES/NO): NO